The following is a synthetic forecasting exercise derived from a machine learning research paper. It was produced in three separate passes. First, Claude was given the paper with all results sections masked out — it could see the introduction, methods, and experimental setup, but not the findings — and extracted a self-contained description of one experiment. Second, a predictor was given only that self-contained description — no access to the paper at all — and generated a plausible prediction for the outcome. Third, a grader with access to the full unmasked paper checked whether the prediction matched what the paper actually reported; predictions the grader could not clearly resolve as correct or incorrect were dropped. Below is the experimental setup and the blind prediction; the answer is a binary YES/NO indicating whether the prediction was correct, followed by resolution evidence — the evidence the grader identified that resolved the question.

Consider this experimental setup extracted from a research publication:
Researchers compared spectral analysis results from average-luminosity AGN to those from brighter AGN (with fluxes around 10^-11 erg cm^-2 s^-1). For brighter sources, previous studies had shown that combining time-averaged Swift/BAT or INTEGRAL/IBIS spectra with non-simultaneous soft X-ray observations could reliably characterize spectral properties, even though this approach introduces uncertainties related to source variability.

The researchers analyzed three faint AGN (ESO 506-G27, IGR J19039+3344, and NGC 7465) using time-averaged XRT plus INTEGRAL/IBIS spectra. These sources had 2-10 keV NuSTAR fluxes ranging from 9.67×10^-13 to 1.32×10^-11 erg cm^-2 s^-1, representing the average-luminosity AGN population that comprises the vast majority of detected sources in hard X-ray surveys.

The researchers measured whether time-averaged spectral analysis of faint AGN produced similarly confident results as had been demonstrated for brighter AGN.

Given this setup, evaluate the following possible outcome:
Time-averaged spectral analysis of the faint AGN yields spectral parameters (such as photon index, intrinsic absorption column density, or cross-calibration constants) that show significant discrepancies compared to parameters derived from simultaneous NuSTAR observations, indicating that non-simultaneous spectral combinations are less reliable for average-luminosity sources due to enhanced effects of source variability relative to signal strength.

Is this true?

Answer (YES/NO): NO